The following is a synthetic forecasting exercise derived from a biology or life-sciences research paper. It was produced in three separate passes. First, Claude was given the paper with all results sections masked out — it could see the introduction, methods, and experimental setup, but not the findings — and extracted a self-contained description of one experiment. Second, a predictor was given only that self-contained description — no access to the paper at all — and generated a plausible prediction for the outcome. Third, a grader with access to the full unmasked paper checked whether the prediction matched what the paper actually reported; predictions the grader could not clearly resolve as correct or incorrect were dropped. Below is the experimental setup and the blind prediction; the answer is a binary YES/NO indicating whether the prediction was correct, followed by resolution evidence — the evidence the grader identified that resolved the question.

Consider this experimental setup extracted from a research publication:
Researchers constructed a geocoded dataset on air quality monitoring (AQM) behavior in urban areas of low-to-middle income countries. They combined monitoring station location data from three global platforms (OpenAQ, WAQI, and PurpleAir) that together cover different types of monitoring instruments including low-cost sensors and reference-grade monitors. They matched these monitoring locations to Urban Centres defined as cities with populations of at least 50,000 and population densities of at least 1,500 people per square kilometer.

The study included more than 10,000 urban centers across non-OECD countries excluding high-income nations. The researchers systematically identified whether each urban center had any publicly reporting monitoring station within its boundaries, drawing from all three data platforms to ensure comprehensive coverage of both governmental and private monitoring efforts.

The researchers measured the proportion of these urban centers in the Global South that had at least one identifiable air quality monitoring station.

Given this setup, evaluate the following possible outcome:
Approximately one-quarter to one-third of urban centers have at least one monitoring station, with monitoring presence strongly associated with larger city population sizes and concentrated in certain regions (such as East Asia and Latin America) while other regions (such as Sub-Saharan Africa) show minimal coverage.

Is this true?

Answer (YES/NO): NO